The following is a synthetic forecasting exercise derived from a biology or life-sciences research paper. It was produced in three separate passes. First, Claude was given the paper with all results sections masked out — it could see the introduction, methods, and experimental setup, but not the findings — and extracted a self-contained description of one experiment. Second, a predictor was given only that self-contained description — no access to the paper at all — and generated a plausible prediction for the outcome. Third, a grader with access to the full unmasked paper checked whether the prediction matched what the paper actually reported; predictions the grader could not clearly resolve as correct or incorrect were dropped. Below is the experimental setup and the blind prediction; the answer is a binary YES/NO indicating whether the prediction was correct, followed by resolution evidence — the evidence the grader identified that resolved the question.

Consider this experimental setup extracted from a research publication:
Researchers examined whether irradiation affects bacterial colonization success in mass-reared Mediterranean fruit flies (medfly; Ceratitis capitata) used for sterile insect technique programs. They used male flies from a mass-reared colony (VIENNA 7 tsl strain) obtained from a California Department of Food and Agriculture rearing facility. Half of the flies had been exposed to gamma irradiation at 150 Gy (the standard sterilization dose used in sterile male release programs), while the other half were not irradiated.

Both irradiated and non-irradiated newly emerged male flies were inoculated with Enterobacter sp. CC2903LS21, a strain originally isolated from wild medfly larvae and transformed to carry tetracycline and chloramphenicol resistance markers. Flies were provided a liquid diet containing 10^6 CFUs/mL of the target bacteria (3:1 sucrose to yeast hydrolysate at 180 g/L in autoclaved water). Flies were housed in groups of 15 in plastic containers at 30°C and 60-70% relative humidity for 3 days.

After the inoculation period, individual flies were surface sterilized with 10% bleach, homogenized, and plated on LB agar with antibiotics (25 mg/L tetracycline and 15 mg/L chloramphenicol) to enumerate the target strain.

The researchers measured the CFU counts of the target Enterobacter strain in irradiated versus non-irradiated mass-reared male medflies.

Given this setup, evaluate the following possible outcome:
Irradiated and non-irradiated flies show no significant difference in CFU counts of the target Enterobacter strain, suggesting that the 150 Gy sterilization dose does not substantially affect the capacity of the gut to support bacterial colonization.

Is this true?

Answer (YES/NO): YES